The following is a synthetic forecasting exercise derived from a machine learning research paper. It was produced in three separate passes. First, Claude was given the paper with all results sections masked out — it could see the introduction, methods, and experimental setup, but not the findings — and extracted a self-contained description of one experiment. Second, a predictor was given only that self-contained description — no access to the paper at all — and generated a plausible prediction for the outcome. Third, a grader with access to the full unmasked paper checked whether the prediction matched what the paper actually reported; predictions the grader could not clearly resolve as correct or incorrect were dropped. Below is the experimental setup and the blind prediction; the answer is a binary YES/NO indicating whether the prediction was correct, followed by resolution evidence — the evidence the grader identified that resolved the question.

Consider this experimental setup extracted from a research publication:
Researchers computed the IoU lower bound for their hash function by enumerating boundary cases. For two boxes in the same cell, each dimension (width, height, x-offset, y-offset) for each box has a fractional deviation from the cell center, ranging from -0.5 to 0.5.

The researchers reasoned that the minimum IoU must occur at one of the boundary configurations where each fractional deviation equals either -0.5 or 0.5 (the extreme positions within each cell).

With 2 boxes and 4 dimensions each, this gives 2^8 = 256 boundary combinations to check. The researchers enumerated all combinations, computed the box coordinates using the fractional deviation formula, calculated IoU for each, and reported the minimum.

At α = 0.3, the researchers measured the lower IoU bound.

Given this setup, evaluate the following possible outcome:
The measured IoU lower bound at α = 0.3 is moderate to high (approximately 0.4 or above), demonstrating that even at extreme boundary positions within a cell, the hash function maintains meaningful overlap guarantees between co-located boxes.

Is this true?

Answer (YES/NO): NO